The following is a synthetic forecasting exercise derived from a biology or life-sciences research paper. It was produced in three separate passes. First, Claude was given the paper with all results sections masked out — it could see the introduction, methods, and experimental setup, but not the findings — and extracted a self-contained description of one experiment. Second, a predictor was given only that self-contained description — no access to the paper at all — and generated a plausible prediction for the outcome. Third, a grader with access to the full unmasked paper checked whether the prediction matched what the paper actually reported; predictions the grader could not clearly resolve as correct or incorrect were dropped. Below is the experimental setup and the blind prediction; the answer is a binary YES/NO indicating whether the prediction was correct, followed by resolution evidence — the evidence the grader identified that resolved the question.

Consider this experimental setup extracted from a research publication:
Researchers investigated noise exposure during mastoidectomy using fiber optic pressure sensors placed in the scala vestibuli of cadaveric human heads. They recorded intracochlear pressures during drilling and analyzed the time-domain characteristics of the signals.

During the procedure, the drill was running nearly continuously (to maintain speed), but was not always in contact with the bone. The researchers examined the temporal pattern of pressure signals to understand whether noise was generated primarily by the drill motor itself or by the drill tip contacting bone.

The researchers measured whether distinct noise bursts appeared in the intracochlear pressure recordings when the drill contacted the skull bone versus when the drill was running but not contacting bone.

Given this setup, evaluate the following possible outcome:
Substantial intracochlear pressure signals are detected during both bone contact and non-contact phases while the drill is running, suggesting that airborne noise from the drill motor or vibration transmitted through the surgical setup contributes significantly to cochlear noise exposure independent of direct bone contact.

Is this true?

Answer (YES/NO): NO